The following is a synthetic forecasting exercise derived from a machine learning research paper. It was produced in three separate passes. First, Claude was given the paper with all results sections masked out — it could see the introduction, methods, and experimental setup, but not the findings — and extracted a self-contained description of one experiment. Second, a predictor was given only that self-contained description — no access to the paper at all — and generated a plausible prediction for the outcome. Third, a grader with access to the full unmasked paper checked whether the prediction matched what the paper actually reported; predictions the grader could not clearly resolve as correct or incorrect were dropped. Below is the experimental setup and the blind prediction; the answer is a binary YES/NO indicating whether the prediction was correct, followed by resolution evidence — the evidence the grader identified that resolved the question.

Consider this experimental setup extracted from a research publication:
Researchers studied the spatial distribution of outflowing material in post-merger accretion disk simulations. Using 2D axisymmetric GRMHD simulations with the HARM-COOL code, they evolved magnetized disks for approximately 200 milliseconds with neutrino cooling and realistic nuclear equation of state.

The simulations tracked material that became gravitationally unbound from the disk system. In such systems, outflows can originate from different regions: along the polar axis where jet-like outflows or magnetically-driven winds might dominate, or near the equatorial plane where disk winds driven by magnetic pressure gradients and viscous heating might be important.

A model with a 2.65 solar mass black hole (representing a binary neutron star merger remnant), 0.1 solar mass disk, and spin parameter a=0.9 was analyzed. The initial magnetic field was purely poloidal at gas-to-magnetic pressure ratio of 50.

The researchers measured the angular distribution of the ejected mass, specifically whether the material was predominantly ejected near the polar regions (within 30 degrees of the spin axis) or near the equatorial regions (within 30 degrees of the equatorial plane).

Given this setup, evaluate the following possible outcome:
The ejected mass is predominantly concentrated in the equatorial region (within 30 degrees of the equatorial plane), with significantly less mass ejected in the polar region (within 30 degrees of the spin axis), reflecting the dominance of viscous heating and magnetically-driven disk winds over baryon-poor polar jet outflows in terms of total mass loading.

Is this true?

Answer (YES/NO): YES